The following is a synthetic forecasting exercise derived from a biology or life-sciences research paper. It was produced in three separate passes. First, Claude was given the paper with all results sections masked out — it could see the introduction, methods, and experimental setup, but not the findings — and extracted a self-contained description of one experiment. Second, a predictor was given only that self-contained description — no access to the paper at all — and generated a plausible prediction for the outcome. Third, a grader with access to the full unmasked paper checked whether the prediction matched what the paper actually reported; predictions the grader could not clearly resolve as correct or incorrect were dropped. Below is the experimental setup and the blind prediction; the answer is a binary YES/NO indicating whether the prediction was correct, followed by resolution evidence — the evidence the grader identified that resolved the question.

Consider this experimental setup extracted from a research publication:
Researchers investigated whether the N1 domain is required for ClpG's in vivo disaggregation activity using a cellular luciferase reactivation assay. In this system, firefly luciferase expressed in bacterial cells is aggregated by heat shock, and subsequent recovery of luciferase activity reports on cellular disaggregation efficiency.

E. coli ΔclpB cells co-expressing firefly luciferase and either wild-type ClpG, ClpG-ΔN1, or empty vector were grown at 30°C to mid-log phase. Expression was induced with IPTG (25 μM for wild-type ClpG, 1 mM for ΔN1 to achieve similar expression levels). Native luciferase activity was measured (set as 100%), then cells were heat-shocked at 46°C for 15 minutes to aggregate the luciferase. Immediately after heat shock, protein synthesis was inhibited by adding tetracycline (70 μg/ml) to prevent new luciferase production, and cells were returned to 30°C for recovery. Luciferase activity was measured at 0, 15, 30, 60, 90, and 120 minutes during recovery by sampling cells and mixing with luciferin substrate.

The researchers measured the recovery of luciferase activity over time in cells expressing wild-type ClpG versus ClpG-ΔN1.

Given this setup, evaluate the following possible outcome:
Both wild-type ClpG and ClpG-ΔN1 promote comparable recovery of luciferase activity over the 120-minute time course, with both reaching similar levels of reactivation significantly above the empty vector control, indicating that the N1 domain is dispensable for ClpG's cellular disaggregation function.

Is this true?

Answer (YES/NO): NO